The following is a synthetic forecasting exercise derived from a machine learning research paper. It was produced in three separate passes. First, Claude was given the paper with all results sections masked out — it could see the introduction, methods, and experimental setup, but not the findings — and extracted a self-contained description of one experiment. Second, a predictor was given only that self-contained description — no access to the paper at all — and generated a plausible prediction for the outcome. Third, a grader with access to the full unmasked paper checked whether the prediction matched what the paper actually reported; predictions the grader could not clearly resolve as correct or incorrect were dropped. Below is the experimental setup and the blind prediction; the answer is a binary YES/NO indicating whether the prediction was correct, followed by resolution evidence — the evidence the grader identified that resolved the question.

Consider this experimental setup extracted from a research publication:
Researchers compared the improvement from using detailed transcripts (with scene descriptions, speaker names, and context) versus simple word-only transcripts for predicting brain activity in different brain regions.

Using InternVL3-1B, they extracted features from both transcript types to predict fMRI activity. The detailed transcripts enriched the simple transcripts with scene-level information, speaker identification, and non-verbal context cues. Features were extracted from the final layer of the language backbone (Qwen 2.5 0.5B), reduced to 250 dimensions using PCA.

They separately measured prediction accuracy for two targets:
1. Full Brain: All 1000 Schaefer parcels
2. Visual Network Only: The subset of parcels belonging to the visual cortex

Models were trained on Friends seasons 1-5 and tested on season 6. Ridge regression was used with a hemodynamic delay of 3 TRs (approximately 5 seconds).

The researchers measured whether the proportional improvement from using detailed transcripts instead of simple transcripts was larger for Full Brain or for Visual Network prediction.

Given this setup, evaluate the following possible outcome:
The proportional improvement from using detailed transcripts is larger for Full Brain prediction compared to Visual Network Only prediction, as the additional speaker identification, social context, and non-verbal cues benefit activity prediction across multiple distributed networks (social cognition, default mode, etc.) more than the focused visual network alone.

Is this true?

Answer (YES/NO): NO